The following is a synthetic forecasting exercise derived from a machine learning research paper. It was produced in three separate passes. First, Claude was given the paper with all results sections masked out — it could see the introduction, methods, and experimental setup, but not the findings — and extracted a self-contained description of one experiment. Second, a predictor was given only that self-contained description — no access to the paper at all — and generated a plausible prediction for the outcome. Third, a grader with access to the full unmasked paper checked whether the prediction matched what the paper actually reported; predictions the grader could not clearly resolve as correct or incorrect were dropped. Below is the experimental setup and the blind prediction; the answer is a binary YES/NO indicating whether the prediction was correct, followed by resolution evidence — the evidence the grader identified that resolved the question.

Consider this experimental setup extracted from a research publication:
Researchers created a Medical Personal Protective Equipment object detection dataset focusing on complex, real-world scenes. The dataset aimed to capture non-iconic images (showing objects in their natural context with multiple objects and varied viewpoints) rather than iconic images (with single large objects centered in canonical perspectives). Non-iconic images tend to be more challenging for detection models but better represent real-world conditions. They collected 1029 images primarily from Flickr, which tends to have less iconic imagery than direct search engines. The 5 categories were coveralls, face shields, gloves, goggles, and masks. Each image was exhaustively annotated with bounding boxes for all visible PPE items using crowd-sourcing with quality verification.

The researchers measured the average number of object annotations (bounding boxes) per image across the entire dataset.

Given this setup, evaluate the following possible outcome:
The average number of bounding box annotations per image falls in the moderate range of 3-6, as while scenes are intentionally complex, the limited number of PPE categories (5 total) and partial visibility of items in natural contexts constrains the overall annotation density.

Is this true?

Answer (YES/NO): YES